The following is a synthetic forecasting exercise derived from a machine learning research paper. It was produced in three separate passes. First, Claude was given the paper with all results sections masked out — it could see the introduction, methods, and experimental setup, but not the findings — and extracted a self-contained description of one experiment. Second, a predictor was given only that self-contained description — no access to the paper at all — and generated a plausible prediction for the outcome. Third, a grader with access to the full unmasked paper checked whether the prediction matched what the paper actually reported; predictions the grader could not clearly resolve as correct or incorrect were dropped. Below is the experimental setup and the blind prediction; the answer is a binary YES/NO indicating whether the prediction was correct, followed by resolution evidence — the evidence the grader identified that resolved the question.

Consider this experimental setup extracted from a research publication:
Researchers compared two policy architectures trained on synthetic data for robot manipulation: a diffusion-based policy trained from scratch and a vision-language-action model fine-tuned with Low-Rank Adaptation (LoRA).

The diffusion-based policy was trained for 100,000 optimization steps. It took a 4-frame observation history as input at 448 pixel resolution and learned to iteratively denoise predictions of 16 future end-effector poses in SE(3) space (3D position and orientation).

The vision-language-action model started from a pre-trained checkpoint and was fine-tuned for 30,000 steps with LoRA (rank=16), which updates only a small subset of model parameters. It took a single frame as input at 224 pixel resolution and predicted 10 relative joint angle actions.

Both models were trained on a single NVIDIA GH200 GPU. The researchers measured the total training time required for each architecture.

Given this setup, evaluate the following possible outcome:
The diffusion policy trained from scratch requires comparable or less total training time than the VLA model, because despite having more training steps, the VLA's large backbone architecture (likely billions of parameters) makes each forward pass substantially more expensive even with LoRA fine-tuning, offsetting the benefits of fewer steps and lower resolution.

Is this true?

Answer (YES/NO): YES